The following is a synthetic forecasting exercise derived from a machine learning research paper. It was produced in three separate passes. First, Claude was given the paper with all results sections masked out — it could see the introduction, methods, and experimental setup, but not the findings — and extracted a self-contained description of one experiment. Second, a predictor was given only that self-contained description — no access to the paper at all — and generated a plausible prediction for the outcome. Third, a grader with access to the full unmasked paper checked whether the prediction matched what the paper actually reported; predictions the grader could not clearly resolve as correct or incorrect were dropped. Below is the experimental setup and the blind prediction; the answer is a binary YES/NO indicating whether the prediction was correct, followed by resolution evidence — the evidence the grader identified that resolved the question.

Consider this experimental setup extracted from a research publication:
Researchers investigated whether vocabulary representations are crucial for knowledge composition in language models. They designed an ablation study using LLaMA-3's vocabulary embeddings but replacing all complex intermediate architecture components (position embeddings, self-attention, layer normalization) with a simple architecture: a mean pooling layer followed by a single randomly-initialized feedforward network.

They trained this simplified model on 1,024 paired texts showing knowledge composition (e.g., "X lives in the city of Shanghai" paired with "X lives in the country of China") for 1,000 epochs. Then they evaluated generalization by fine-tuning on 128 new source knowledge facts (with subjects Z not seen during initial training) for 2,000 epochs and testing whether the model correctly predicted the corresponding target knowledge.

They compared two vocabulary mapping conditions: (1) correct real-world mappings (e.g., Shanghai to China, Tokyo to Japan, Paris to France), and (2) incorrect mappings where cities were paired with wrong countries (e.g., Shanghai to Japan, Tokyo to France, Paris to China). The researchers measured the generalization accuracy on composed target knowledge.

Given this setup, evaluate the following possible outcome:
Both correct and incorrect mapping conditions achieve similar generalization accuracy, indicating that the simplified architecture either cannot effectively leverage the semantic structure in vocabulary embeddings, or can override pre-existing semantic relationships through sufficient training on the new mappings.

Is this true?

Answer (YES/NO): NO